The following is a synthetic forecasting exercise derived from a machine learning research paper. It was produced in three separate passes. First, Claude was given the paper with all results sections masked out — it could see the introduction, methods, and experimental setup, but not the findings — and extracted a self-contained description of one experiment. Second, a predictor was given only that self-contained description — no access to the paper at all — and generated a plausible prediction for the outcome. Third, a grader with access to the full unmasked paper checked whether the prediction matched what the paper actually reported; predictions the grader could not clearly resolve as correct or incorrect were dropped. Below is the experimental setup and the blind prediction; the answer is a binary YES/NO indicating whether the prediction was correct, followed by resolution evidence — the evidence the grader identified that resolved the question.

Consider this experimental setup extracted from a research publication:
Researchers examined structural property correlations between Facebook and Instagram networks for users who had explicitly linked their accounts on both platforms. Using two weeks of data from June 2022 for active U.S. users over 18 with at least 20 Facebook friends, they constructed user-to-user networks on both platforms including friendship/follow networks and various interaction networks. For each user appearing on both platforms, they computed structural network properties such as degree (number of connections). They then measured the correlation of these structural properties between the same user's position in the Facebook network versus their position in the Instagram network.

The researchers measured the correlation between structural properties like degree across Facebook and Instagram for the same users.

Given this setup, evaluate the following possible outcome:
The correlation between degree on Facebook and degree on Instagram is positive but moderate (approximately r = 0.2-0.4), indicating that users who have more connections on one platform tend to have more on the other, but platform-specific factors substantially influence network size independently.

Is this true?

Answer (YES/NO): NO